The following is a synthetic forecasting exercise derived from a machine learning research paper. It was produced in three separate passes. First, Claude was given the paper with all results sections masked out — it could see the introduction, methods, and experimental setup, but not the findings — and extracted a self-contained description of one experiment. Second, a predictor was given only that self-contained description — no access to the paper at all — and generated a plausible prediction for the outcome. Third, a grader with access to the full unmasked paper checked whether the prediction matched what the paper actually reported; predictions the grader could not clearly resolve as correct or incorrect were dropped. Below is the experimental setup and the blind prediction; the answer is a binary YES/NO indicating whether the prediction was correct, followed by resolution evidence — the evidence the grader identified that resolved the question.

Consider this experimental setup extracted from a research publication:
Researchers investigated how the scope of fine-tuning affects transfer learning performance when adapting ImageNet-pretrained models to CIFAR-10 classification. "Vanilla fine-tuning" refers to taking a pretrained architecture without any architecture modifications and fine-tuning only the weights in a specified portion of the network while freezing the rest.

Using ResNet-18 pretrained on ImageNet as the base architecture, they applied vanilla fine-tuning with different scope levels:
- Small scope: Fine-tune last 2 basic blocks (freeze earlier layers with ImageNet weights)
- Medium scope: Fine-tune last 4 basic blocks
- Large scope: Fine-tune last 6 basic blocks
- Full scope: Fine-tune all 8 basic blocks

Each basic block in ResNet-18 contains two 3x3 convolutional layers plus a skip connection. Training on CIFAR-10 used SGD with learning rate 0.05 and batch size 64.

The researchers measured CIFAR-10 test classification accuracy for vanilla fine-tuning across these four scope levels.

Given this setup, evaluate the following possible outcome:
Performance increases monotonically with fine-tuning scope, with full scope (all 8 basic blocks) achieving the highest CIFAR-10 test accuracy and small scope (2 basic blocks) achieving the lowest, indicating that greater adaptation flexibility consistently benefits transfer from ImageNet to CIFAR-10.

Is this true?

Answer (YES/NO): NO